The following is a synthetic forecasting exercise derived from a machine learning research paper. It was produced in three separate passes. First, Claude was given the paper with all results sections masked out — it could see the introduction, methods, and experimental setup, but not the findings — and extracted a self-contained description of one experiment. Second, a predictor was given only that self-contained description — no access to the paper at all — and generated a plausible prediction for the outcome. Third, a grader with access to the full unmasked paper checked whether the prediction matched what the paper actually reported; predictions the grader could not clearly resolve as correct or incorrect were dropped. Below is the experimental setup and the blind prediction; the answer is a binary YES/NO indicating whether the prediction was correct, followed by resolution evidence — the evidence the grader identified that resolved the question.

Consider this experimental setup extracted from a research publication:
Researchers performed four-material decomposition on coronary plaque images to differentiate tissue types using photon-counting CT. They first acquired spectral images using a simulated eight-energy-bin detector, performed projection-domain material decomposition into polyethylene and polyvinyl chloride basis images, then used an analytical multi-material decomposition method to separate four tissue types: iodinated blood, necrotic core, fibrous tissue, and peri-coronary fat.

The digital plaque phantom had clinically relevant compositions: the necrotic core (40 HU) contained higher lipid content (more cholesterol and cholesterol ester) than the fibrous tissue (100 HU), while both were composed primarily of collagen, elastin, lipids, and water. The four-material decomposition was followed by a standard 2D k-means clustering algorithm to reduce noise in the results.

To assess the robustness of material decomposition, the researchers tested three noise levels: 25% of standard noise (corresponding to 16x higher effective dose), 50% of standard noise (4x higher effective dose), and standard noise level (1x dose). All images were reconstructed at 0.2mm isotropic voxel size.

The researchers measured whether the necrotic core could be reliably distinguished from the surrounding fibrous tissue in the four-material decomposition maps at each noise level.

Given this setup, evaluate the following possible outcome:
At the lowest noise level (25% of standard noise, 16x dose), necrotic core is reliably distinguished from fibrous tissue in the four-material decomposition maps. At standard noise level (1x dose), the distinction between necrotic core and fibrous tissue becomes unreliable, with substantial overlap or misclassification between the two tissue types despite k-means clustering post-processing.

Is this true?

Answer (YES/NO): YES